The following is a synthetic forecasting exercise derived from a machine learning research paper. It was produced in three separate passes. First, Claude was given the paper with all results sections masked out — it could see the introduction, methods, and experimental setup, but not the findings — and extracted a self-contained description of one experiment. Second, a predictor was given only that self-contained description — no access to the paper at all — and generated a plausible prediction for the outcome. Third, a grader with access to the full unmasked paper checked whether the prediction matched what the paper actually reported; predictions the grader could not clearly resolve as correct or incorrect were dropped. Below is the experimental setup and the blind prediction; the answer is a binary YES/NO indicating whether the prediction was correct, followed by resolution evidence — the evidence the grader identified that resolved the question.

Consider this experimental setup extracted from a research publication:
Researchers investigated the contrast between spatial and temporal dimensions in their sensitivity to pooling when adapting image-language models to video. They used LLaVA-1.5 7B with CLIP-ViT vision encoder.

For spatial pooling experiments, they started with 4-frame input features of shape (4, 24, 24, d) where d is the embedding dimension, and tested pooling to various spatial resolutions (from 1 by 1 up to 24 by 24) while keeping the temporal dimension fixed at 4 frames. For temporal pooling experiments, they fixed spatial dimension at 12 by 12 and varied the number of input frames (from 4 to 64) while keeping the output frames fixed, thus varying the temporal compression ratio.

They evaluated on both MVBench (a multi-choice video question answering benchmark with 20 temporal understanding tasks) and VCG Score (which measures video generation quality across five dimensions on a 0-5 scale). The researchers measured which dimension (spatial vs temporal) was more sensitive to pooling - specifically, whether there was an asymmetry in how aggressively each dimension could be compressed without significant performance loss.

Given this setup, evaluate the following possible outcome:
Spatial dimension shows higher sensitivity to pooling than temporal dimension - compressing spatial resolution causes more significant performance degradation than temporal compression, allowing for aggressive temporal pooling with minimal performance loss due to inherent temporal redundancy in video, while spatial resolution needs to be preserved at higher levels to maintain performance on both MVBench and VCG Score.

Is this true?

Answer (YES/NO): NO